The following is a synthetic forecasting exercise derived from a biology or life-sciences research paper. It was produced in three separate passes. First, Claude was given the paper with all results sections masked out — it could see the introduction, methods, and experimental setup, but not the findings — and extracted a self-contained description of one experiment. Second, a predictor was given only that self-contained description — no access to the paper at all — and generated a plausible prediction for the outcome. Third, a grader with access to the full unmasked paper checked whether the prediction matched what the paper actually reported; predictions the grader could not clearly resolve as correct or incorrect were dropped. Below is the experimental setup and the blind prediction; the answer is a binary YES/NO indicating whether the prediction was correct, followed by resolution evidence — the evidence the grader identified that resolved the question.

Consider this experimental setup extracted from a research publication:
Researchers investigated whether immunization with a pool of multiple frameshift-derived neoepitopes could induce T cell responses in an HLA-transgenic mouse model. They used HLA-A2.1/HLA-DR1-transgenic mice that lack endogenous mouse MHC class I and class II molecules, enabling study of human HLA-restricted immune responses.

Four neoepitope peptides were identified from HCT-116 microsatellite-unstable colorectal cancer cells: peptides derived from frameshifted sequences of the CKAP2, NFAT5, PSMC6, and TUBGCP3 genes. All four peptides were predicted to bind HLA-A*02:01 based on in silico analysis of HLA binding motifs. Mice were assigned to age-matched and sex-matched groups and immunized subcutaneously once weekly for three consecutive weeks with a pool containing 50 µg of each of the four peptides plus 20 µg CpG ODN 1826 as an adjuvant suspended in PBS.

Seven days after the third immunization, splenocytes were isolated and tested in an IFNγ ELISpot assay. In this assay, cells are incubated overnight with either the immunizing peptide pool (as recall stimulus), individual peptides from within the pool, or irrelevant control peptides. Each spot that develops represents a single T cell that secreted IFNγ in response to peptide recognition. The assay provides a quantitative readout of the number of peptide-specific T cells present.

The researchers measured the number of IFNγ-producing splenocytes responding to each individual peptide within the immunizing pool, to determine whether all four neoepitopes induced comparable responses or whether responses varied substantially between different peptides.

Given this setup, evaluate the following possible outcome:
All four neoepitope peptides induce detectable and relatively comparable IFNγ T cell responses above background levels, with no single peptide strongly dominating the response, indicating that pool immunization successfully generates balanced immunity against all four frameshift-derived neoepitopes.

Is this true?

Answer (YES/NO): NO